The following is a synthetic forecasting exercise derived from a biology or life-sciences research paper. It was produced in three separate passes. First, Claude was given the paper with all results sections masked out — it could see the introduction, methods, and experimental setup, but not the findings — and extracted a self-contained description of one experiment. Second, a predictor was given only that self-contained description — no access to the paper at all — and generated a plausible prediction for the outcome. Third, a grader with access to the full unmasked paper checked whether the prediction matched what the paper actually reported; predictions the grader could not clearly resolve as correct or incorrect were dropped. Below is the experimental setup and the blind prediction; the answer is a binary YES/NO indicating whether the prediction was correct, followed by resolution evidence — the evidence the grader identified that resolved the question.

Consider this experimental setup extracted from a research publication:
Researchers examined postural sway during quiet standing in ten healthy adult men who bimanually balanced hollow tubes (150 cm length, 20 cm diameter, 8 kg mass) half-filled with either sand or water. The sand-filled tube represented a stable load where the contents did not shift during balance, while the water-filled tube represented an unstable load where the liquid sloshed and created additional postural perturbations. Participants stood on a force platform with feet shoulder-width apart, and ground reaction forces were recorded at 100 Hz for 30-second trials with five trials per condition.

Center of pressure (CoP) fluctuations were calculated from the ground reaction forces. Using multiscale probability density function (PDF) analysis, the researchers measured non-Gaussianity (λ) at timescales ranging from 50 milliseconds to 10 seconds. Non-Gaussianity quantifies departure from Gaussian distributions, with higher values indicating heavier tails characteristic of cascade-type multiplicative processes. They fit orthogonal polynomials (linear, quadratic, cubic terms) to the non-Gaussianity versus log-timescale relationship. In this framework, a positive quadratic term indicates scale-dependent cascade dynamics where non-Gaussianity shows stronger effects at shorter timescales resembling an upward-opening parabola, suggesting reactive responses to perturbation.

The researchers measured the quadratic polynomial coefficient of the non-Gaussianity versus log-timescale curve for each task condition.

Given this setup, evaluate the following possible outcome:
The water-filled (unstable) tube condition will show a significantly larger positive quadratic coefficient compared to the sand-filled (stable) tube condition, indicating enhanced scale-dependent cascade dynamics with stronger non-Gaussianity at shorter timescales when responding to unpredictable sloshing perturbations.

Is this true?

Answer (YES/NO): YES